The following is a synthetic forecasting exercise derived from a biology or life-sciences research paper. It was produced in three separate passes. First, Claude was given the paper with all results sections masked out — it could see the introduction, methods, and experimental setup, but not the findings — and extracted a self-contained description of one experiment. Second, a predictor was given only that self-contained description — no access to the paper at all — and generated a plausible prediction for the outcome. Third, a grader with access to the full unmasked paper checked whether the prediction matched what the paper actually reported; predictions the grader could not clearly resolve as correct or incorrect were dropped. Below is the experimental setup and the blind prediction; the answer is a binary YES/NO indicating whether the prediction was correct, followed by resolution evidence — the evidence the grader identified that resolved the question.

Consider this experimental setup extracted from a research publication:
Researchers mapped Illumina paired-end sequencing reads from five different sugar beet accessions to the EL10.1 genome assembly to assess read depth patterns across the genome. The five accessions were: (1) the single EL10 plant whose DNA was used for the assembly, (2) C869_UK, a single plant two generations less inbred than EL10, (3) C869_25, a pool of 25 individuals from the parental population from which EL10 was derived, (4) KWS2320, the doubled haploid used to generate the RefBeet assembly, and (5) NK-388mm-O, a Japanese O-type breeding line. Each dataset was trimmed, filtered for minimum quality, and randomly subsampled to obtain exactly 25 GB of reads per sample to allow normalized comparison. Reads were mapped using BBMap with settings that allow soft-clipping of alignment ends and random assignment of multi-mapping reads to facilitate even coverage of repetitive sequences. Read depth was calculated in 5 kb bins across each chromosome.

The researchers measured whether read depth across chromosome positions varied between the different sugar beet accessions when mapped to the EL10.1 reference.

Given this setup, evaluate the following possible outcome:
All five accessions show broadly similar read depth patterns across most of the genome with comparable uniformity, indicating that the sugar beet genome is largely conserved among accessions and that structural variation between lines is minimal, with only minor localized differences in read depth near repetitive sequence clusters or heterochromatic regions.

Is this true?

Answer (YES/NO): NO